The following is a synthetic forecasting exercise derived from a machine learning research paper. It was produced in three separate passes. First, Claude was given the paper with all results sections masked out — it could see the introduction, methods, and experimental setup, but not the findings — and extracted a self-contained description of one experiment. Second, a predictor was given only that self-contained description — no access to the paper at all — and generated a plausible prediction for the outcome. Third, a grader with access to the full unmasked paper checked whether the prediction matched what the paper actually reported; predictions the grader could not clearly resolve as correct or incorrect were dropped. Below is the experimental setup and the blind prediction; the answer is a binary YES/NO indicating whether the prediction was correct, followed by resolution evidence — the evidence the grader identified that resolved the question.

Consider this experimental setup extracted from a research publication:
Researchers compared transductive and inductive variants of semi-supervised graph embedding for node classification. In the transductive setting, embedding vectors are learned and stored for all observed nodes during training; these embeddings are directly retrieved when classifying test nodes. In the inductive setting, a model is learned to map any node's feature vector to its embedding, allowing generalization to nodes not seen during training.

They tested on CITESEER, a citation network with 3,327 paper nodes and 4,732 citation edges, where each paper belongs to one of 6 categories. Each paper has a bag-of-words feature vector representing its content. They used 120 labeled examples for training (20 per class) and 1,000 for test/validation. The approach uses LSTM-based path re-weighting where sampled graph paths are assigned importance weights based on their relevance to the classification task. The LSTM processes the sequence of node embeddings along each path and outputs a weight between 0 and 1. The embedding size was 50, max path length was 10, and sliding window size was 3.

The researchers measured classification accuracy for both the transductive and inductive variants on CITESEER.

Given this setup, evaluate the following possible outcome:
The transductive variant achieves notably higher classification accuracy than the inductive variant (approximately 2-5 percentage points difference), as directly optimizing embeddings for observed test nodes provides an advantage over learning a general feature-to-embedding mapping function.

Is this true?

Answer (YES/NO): NO